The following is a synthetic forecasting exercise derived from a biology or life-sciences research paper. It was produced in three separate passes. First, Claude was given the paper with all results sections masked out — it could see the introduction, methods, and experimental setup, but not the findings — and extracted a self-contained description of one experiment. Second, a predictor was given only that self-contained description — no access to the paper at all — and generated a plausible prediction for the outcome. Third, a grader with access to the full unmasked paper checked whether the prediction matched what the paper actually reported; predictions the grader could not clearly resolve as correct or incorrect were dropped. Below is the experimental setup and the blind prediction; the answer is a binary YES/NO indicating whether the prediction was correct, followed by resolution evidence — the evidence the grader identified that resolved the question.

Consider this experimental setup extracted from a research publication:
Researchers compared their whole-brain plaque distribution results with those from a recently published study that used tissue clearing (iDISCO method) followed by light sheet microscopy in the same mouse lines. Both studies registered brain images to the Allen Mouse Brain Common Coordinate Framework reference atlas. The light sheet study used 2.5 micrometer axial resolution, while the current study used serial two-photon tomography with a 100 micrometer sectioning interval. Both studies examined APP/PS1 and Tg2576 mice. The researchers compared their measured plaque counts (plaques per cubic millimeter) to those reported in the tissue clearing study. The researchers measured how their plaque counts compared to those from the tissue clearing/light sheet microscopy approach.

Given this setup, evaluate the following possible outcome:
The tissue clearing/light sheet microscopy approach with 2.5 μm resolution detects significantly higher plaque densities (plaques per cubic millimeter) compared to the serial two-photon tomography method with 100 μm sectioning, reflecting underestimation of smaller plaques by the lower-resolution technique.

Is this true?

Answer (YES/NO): YES